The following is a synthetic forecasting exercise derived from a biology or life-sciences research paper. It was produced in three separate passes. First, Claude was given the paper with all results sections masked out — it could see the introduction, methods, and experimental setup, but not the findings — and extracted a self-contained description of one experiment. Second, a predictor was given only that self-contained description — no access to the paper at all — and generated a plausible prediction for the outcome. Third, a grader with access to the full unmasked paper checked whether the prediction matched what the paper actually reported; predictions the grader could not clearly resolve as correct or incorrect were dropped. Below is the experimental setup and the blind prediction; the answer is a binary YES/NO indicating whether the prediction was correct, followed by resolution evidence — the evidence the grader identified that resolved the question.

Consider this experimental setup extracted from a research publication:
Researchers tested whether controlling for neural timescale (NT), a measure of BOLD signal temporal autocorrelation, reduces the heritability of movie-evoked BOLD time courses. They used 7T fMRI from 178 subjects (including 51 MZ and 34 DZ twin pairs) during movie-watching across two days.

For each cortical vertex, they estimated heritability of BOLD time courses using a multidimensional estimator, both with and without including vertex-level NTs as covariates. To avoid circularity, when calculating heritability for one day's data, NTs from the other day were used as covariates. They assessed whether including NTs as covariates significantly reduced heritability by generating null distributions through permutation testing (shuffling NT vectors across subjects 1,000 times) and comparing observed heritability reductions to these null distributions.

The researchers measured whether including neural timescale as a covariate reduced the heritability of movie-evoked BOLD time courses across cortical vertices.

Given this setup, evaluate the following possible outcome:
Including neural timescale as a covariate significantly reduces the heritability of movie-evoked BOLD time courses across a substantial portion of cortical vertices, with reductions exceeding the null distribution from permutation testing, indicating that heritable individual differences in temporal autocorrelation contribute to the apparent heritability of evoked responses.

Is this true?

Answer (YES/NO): NO